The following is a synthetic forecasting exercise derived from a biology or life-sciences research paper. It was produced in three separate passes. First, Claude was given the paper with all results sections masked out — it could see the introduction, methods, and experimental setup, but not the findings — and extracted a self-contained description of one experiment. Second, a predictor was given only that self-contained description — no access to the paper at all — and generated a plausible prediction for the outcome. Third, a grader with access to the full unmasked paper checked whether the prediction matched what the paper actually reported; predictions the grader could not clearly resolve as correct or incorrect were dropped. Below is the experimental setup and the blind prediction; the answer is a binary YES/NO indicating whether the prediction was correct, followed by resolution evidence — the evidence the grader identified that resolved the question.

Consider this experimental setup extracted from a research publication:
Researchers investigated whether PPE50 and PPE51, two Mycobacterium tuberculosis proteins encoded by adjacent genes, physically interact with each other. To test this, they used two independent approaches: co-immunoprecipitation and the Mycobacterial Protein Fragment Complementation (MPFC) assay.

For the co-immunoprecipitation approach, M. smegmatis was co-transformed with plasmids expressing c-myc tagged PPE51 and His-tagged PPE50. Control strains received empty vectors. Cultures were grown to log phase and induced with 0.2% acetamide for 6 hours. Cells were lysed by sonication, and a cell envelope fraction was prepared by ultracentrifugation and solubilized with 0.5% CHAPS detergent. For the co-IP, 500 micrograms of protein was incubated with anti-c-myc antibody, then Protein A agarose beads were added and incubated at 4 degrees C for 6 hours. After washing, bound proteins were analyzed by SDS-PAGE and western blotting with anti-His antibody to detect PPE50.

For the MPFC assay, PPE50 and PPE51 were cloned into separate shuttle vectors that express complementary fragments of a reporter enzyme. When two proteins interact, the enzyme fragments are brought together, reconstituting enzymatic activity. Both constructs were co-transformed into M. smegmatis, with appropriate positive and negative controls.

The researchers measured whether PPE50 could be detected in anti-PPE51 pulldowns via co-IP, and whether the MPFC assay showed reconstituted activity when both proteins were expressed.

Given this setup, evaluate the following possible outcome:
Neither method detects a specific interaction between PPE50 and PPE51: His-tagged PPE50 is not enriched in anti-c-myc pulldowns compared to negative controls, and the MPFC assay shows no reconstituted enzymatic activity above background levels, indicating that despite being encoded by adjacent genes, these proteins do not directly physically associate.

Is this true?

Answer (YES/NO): NO